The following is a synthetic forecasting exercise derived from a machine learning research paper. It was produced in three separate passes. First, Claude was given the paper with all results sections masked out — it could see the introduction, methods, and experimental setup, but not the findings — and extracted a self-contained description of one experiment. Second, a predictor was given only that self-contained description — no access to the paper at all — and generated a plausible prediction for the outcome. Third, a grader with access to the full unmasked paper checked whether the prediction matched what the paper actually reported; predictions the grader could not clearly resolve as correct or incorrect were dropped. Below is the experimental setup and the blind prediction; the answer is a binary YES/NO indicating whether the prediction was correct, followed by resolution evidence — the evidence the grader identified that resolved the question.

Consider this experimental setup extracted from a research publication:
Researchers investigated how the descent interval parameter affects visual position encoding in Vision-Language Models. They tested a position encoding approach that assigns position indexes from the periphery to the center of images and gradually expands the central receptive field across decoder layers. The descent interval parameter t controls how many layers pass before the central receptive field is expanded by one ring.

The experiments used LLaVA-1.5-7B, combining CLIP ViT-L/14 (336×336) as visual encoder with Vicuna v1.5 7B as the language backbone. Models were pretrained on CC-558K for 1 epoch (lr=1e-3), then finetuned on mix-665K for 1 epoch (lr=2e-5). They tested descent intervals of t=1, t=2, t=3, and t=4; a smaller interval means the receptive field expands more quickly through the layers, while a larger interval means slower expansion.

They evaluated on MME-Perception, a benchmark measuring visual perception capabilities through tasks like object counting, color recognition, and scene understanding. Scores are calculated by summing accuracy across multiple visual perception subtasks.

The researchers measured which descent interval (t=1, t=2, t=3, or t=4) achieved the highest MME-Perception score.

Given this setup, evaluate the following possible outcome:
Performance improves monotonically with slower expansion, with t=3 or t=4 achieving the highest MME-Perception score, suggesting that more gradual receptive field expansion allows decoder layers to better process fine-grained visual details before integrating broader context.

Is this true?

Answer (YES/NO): NO